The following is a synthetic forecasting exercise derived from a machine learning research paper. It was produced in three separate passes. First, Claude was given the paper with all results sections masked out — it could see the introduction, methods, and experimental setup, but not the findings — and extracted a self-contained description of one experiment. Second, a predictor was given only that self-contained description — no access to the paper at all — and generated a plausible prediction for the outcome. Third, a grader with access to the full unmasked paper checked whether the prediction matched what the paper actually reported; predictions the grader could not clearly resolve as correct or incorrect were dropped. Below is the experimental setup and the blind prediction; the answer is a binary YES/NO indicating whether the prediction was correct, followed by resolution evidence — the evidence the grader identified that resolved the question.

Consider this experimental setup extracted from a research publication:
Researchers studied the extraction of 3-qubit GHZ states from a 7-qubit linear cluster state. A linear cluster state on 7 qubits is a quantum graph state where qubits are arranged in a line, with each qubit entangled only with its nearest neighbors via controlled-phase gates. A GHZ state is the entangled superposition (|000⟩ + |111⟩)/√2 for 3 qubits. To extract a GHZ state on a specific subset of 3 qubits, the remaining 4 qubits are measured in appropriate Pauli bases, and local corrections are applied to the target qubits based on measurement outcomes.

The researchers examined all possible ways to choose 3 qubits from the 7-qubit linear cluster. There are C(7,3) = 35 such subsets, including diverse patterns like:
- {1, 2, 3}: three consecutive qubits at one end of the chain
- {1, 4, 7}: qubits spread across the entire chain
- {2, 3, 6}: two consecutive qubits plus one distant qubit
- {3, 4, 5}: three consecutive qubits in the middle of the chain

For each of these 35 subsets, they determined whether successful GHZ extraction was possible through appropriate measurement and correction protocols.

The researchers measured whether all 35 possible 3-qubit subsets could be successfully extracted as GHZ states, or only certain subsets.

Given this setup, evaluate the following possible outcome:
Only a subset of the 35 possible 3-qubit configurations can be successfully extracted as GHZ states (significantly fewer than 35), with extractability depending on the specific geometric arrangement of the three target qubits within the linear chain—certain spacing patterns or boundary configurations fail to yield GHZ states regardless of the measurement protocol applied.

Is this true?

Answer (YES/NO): NO